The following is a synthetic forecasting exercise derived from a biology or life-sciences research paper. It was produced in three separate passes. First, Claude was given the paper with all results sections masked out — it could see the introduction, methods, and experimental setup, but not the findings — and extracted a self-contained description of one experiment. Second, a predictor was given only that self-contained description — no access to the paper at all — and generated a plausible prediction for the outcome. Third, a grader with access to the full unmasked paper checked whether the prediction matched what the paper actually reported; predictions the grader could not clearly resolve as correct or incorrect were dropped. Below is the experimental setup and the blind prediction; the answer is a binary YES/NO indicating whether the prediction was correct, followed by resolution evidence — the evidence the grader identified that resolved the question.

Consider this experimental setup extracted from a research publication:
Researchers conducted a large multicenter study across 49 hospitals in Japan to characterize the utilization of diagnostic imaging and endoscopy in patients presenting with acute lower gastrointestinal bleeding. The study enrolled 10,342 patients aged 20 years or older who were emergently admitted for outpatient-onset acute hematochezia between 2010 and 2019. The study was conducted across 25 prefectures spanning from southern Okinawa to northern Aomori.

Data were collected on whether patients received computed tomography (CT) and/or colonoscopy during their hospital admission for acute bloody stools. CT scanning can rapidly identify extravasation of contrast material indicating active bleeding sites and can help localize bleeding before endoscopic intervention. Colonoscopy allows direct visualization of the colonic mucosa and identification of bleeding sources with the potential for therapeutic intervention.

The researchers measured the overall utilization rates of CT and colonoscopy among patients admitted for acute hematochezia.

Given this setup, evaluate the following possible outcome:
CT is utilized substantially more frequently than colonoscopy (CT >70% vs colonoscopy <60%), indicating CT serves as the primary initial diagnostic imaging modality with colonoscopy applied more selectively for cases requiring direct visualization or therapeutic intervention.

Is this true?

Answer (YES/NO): NO